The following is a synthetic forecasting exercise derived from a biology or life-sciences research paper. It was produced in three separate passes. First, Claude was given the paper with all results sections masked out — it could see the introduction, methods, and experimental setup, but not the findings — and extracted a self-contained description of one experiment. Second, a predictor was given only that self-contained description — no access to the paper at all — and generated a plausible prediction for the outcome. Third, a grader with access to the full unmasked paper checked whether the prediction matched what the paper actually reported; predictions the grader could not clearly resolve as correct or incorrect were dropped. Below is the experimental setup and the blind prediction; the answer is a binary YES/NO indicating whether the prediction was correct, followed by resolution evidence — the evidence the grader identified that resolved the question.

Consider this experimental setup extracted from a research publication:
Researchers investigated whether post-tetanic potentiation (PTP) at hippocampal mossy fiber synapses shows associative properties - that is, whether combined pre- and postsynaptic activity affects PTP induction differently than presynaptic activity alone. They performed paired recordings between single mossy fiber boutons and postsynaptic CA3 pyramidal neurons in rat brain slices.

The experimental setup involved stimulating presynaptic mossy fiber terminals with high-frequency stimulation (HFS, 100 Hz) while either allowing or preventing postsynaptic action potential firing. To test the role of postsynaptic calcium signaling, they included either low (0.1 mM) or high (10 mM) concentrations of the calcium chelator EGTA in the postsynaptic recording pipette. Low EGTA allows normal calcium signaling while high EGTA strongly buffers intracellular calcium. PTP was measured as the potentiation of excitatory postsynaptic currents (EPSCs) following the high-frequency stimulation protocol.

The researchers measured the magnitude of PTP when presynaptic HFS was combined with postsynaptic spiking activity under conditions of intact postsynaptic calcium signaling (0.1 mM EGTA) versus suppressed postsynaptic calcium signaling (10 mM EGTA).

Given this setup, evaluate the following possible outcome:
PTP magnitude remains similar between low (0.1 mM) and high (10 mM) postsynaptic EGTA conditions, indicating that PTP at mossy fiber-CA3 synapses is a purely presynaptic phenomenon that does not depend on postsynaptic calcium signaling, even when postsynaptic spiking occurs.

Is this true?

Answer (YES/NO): NO